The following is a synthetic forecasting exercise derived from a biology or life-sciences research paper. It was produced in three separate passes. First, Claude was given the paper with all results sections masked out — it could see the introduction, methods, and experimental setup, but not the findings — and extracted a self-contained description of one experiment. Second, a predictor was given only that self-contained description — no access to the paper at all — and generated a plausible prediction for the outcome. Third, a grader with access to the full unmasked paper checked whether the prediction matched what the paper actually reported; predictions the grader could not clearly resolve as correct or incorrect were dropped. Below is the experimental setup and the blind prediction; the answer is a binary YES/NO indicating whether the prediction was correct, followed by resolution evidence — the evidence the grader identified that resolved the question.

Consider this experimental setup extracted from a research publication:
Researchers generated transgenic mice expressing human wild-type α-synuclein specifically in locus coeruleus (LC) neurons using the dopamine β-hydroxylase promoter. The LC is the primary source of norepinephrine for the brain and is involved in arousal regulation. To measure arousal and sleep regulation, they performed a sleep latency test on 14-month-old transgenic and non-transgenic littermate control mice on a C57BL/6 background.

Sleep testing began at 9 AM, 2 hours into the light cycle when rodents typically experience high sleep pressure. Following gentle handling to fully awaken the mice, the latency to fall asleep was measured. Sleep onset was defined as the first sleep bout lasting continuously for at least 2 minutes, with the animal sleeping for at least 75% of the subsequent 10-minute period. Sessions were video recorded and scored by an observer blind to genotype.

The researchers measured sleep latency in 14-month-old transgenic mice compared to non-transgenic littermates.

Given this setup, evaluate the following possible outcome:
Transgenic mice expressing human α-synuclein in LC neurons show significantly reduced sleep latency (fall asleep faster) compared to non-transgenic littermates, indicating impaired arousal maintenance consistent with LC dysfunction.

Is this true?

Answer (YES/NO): NO